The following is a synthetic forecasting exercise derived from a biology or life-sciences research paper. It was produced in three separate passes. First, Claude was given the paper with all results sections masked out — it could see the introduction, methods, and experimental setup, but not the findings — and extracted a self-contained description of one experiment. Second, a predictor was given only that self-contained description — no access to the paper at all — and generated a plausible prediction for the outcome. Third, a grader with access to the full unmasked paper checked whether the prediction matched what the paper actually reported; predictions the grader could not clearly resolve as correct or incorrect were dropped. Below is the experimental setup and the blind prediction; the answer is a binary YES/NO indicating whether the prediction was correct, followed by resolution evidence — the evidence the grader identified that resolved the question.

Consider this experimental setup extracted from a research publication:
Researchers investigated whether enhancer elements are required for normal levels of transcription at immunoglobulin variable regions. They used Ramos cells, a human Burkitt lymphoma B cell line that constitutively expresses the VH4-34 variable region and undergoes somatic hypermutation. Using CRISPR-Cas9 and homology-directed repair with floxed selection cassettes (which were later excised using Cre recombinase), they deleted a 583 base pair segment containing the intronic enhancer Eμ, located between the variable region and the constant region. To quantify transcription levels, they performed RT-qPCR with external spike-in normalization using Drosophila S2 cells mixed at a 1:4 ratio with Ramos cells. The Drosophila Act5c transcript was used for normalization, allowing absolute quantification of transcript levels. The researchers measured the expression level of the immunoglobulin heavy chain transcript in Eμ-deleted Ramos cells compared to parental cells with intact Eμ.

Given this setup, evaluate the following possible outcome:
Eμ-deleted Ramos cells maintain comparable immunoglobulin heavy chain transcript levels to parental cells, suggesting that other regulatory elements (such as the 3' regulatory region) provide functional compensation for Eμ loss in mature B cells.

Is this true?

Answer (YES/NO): NO